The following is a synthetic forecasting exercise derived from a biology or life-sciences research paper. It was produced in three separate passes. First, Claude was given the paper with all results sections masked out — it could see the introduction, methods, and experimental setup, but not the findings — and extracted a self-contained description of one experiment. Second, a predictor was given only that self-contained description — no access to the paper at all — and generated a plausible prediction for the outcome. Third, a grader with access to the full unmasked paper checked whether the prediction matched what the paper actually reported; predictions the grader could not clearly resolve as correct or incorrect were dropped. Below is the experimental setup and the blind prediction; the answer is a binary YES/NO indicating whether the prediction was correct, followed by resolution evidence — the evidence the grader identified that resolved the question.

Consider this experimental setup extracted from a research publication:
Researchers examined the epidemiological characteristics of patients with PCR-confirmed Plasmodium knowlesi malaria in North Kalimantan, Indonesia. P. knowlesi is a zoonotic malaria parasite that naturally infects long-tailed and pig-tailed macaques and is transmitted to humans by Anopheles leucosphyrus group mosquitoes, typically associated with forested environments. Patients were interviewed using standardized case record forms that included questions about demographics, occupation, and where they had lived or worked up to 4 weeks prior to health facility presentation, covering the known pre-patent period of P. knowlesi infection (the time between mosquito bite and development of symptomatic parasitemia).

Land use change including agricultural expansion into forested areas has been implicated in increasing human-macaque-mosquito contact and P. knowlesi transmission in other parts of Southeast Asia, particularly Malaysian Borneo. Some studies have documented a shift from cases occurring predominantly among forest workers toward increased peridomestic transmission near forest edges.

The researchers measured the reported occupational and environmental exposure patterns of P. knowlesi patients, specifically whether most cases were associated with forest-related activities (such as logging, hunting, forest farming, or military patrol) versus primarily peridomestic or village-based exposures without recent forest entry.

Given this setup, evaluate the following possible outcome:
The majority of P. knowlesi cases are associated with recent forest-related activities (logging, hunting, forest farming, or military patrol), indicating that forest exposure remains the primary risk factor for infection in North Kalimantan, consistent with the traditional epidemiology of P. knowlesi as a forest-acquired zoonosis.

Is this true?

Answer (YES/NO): YES